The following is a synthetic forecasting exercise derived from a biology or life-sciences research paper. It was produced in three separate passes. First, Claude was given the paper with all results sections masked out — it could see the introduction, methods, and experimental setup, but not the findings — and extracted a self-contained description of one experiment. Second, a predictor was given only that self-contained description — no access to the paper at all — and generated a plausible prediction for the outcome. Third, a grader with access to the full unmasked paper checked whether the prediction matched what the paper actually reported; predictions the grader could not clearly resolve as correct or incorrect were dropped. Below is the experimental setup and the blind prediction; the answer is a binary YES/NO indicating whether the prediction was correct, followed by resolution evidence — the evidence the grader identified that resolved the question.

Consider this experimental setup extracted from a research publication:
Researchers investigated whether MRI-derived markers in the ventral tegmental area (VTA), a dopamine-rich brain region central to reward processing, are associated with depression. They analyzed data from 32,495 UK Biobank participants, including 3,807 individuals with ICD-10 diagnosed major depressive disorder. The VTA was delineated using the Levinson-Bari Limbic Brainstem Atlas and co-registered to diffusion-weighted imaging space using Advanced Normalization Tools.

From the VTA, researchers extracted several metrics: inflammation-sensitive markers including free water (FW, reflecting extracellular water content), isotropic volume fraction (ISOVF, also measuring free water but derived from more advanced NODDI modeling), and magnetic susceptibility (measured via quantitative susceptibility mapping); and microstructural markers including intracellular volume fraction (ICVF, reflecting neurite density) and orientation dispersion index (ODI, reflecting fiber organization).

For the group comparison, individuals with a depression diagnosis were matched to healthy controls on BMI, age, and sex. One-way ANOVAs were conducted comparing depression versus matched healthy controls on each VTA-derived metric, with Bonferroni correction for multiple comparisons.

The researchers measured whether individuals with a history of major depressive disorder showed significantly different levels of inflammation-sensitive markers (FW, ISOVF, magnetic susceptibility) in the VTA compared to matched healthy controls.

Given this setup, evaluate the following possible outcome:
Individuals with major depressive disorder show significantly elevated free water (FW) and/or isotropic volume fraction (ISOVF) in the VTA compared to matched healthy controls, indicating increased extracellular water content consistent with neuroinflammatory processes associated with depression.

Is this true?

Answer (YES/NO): YES